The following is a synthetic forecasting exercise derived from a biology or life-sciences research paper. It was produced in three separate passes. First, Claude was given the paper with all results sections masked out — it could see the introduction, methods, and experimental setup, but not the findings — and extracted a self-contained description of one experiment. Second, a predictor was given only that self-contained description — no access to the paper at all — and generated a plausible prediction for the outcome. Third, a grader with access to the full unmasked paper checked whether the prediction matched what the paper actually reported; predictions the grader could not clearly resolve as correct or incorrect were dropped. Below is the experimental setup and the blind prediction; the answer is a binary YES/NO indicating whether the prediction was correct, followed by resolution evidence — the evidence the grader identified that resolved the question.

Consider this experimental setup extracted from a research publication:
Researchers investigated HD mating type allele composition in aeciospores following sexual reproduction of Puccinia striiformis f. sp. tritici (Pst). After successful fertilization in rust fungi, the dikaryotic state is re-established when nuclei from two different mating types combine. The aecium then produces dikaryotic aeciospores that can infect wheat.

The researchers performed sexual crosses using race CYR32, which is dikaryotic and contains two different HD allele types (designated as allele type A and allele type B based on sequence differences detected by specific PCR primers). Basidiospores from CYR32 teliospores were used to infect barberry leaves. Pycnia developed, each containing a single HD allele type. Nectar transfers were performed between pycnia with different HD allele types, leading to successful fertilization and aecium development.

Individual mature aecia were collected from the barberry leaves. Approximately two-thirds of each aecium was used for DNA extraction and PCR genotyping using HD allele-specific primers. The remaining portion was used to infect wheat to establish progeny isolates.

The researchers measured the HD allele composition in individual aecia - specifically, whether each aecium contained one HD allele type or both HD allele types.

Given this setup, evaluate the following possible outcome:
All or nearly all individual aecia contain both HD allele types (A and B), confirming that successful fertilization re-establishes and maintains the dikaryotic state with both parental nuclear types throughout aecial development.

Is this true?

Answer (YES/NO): YES